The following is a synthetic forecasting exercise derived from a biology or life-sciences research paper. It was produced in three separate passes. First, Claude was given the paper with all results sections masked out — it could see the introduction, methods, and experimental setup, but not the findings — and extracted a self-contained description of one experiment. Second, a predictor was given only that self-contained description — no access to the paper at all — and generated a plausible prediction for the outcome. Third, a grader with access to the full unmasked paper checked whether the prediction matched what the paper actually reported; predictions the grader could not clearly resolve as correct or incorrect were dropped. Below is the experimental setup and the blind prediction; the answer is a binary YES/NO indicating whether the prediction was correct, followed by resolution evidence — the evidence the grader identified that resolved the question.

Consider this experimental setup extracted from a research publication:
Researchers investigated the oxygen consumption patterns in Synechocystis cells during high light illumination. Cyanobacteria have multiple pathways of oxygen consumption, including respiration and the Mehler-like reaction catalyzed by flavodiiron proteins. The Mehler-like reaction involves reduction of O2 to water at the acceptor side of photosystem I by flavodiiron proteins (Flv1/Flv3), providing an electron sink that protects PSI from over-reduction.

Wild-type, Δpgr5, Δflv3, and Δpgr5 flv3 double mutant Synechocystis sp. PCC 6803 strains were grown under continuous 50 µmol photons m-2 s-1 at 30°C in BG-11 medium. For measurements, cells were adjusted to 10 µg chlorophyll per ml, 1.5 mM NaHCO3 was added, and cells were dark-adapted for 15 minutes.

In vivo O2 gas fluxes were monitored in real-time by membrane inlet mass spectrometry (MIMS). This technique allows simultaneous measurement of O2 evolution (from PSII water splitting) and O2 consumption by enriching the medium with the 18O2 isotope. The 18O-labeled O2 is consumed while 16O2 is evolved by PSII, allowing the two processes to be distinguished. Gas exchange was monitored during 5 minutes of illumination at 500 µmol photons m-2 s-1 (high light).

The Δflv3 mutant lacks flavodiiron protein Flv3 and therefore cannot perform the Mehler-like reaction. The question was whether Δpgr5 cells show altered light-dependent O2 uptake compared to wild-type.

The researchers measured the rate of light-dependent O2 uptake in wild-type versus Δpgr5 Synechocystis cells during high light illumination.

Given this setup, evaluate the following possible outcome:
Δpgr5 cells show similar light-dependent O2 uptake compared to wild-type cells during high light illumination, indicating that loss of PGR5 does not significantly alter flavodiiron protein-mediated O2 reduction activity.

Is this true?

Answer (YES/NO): YES